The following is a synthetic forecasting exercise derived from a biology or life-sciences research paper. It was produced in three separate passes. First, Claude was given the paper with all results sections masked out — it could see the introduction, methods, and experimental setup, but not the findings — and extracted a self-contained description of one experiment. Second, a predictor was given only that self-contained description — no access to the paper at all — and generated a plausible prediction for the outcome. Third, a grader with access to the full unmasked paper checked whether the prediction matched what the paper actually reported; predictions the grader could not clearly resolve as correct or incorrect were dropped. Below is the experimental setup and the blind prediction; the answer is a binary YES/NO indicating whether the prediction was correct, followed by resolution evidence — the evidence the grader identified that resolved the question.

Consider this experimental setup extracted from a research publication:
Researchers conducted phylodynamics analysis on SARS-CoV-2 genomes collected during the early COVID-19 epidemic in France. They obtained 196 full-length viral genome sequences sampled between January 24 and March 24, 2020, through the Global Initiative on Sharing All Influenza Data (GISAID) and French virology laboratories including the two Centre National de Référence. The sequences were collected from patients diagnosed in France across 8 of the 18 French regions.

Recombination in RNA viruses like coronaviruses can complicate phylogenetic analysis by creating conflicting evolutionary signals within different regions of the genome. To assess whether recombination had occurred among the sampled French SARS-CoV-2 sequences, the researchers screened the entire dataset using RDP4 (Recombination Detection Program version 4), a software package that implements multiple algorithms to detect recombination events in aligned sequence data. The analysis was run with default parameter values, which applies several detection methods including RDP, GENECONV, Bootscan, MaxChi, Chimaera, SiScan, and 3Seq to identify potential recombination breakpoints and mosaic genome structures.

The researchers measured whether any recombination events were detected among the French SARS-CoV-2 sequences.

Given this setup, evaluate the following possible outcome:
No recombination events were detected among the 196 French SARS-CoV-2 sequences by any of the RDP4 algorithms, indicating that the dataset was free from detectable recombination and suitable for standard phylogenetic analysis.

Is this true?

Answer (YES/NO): YES